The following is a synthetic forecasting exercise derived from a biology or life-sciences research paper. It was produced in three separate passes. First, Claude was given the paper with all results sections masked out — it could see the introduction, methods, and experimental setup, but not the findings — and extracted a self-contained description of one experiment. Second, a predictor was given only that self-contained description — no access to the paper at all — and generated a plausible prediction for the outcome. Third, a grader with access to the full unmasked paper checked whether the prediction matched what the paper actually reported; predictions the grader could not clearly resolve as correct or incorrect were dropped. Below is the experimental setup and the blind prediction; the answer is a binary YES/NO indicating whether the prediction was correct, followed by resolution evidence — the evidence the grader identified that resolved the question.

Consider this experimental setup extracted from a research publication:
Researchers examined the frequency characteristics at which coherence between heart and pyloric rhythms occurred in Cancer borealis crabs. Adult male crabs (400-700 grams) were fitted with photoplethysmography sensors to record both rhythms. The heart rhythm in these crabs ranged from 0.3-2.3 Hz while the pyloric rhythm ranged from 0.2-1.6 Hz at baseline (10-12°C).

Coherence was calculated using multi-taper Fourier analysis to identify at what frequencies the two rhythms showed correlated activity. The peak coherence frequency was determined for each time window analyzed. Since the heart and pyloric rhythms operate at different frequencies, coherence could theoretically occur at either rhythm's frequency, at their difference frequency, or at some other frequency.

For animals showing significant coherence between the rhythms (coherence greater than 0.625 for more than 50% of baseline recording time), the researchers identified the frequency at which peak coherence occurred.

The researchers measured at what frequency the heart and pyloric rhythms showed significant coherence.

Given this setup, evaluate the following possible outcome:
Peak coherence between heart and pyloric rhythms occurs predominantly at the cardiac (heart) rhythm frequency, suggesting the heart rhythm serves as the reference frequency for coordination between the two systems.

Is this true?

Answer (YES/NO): YES